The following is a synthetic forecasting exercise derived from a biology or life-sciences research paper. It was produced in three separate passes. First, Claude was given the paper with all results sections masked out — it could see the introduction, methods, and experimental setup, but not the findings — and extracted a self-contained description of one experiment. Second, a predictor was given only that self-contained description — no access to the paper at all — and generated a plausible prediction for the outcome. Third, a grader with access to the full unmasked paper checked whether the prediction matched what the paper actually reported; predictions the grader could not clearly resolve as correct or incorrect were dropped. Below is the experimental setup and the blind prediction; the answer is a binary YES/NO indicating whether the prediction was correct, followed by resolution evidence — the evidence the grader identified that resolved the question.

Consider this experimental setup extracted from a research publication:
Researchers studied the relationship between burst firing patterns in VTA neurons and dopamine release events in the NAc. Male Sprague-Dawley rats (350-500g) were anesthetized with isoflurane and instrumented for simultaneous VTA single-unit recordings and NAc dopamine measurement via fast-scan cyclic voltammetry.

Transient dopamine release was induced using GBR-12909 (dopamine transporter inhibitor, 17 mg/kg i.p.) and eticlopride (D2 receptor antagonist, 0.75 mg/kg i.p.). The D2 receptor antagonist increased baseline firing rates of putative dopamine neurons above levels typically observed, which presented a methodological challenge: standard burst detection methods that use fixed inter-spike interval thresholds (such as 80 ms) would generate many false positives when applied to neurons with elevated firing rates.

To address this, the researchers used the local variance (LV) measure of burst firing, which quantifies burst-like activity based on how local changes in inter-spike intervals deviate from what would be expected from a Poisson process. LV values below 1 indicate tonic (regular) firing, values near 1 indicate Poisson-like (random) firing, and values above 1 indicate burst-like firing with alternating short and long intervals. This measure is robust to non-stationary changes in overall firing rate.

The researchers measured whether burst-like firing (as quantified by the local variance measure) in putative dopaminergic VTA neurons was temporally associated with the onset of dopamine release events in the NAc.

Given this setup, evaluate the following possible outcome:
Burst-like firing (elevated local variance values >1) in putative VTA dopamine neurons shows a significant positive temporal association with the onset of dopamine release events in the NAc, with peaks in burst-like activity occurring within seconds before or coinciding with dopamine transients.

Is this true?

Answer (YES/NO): NO